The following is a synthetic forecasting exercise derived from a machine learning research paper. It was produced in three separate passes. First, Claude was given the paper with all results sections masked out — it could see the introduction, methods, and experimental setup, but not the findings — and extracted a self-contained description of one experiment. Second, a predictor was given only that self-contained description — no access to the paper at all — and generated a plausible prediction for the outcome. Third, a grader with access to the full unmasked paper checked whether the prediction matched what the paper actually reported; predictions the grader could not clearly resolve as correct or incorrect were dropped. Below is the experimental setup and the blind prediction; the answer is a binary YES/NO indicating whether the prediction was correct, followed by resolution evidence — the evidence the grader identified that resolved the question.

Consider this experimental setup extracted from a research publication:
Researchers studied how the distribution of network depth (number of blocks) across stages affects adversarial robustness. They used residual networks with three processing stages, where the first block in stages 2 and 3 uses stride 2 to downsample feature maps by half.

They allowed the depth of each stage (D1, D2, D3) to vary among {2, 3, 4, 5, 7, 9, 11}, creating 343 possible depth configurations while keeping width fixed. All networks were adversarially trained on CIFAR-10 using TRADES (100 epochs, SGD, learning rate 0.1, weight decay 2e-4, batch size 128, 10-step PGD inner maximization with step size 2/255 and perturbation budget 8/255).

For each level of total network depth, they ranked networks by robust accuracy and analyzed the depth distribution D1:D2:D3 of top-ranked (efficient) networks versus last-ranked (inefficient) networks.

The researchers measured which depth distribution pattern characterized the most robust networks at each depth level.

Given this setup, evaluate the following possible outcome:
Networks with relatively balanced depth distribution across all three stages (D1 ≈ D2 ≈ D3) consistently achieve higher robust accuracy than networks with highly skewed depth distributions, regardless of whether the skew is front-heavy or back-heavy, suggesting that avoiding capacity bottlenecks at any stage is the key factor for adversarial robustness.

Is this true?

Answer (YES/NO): NO